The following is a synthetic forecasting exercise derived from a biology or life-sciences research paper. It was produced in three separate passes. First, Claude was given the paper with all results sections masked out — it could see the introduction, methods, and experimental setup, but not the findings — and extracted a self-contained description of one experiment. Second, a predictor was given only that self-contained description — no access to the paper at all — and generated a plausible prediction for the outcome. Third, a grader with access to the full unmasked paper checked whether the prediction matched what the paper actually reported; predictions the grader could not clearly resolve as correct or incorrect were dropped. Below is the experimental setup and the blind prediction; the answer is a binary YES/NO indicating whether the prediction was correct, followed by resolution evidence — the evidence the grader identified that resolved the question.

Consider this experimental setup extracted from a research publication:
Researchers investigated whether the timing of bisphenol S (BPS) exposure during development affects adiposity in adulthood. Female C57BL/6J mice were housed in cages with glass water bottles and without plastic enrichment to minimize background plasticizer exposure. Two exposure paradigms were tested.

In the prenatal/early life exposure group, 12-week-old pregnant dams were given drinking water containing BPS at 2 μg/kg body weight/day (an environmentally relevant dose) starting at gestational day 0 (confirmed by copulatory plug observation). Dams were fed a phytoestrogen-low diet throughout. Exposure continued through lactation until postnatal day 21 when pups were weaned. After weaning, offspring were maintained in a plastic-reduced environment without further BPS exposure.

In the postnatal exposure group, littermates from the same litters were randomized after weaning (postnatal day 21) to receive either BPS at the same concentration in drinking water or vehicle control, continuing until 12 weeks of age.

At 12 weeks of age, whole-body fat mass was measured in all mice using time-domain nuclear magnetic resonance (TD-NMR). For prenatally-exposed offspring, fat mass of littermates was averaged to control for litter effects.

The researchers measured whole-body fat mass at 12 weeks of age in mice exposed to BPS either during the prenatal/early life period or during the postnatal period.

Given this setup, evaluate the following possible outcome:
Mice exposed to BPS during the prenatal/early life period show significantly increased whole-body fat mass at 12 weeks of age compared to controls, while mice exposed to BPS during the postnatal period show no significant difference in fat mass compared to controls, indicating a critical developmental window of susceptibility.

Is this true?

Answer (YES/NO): NO